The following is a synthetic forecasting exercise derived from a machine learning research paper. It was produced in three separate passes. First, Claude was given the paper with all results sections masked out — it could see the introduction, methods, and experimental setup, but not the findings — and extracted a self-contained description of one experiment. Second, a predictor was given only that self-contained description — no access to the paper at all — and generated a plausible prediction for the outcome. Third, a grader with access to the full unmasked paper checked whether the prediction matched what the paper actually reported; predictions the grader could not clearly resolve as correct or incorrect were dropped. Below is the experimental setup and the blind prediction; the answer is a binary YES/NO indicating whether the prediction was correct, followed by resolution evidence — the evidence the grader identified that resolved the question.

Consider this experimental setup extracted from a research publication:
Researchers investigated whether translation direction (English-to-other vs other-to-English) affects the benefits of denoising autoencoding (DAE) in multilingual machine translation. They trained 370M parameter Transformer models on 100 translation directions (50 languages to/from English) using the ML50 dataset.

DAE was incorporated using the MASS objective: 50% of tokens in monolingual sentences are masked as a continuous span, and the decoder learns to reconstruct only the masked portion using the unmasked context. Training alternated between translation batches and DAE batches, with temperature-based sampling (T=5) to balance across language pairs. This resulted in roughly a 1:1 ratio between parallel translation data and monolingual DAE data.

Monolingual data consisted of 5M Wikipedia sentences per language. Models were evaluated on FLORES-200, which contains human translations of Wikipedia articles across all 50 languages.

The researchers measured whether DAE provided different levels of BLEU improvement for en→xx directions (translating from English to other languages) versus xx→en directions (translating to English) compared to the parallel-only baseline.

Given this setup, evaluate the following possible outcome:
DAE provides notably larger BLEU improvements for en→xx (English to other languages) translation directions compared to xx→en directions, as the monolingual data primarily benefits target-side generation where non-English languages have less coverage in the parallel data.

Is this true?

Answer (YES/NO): NO